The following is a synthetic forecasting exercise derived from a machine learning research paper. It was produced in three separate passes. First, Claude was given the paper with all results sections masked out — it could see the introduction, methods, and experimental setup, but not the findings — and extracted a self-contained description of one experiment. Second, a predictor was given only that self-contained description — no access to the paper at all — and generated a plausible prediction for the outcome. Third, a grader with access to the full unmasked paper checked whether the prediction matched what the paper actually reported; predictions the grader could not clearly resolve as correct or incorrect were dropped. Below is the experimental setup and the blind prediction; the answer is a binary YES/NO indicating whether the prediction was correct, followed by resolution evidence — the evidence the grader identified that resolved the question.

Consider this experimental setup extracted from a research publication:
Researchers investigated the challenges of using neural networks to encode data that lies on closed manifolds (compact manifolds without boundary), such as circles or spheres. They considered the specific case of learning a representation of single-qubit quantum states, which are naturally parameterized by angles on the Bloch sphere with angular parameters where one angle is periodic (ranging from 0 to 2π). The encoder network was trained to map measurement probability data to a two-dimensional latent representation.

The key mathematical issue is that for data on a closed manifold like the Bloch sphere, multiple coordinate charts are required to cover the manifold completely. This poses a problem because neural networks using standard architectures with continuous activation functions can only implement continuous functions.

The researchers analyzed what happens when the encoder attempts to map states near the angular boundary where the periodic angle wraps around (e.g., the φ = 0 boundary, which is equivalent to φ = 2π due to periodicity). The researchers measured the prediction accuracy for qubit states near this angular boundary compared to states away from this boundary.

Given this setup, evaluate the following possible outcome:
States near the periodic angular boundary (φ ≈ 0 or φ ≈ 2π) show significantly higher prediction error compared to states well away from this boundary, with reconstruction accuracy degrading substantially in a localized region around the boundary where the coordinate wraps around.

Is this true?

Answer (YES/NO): YES